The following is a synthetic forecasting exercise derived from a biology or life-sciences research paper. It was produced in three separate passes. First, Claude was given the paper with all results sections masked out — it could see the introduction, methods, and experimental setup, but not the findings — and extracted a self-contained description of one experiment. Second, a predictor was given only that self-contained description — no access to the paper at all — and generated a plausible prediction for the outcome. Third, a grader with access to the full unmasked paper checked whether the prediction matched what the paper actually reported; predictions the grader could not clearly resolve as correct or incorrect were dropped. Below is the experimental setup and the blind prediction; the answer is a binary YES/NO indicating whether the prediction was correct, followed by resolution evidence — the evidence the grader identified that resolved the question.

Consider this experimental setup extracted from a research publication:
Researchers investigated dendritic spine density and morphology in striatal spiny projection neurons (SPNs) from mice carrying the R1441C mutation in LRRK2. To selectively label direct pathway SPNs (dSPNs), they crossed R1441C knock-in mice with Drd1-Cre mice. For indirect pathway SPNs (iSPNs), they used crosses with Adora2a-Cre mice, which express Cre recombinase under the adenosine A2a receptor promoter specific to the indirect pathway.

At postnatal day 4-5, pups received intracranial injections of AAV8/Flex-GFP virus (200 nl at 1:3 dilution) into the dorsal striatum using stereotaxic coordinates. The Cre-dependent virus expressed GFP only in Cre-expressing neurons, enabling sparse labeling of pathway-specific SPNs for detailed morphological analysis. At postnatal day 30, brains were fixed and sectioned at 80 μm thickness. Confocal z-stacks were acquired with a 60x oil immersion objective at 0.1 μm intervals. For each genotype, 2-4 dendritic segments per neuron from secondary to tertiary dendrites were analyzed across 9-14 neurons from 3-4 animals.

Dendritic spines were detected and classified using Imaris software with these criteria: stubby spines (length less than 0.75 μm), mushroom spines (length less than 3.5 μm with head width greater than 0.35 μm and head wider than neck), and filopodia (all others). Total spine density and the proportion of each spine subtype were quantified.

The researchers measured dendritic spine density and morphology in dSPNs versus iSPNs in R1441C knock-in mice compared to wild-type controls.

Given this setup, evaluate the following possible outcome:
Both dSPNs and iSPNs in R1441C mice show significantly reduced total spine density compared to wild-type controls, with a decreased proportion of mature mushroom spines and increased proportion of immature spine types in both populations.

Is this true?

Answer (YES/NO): NO